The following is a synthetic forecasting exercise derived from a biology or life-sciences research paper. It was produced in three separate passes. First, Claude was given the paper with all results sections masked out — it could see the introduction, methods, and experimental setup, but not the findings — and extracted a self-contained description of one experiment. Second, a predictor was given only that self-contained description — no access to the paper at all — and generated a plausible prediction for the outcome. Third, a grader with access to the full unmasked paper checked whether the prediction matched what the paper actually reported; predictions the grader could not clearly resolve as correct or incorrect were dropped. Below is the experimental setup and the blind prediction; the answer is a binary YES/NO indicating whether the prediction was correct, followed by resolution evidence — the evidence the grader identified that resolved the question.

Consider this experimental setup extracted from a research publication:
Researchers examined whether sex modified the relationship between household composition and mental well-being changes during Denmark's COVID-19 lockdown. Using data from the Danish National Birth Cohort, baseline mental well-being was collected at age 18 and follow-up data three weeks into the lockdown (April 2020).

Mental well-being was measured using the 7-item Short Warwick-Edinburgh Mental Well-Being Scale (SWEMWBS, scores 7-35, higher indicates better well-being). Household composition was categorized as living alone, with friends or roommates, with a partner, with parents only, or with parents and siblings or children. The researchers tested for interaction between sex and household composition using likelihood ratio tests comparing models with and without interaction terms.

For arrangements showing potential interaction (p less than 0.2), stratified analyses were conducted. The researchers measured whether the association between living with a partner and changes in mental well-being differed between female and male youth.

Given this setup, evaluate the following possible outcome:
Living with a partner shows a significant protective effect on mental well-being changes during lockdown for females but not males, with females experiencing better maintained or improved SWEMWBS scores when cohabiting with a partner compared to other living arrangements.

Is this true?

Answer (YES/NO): NO